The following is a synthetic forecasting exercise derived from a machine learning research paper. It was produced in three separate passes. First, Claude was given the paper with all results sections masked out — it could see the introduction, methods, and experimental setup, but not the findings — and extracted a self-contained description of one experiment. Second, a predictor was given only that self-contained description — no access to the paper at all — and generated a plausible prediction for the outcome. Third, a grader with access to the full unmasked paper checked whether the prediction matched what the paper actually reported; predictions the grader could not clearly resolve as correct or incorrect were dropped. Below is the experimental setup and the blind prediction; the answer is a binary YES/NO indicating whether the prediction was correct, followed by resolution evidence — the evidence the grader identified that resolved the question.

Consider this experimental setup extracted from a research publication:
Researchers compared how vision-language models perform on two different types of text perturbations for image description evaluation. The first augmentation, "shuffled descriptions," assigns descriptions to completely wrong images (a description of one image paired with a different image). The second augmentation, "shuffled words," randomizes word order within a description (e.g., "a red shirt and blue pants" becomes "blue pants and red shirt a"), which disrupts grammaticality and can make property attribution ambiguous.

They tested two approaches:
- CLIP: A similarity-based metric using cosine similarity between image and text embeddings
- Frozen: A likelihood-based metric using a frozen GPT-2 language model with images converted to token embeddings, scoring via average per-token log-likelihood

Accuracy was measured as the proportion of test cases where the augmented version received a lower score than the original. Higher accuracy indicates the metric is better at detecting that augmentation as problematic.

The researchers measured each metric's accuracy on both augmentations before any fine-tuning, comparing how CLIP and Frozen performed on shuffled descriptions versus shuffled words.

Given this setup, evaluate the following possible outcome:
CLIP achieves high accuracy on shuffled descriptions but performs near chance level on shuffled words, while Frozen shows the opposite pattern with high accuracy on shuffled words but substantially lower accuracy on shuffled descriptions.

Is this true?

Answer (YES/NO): NO